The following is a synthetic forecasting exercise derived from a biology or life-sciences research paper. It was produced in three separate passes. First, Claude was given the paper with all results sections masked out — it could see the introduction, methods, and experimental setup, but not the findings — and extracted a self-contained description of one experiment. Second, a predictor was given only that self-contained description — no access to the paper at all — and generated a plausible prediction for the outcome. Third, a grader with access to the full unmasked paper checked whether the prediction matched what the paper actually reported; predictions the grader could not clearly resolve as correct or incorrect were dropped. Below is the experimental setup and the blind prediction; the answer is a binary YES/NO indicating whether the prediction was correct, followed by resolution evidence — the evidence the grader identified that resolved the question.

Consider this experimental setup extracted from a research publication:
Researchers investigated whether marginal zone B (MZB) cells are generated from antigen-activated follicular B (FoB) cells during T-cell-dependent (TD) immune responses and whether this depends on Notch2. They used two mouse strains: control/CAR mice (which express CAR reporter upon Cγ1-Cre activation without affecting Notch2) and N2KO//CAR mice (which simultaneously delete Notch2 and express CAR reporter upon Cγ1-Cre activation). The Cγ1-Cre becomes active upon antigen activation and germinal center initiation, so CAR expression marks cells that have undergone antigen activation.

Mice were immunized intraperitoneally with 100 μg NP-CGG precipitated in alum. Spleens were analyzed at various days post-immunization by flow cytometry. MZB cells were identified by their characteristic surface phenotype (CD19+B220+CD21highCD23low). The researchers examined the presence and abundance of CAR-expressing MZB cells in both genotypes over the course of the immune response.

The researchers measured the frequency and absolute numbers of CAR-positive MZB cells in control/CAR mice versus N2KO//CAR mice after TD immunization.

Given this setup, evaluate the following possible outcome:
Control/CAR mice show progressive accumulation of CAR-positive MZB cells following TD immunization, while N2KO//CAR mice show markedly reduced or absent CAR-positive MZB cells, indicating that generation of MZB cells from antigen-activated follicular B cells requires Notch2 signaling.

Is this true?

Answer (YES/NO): YES